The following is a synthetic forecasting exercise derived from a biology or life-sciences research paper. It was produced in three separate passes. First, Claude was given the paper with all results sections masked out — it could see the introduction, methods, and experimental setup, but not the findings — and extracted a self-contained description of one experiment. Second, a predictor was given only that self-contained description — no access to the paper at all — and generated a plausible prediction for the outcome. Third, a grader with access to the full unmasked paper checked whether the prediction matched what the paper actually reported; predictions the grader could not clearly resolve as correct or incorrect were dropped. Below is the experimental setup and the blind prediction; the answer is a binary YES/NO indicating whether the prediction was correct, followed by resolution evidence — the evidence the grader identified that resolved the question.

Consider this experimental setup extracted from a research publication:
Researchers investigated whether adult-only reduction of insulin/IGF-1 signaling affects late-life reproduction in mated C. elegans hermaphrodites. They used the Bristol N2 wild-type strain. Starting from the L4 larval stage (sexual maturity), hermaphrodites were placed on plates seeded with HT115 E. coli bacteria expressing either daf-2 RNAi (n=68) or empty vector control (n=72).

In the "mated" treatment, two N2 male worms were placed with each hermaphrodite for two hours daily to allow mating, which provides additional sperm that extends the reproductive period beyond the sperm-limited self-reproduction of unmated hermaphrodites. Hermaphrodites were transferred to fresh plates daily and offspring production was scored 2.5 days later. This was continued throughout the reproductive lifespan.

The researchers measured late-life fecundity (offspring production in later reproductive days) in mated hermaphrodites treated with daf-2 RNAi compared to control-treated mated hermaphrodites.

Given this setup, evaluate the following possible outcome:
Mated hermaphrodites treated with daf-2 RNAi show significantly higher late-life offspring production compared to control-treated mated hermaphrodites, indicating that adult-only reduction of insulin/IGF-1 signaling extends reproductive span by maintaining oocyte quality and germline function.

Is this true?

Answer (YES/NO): YES